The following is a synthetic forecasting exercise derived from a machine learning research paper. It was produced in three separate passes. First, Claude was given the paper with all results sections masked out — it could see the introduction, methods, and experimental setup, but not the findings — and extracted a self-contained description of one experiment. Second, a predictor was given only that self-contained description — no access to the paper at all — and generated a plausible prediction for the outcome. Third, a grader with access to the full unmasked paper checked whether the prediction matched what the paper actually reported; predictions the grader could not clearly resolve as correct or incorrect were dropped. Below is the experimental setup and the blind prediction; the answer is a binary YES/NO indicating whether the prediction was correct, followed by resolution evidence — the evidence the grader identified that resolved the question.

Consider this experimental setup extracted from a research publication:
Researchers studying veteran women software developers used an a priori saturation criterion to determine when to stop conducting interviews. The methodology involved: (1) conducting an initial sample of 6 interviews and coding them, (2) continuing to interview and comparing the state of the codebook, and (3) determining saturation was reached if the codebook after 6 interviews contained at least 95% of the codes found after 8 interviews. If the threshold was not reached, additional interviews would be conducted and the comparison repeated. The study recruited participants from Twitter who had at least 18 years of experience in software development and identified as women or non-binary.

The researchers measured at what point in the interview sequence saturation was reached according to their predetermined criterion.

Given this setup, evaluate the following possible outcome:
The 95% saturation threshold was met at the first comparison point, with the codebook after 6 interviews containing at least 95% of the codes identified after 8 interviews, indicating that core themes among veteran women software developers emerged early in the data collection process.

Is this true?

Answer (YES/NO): NO